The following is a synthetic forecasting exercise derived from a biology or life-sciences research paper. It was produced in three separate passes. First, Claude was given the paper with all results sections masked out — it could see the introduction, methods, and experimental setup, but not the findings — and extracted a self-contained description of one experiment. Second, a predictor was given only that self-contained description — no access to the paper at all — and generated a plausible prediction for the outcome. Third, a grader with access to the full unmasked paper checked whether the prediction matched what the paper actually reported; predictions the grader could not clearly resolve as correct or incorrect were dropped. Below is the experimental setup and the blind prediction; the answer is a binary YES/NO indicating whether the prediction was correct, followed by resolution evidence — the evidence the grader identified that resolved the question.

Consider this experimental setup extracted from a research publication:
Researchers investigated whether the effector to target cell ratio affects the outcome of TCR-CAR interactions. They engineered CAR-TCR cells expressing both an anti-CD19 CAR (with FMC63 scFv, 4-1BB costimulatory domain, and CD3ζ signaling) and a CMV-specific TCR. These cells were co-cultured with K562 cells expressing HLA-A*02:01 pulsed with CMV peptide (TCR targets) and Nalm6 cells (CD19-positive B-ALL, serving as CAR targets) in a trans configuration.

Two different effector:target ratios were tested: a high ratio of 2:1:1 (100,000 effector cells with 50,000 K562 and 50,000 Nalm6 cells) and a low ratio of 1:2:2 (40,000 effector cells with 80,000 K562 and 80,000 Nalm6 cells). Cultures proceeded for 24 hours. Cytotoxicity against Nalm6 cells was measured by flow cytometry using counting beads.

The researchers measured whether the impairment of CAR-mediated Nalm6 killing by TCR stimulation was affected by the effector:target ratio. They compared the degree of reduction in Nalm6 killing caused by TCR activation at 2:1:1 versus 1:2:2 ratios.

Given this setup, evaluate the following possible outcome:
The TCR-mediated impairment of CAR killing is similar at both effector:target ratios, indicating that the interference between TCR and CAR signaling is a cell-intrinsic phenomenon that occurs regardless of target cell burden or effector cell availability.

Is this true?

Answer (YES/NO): YES